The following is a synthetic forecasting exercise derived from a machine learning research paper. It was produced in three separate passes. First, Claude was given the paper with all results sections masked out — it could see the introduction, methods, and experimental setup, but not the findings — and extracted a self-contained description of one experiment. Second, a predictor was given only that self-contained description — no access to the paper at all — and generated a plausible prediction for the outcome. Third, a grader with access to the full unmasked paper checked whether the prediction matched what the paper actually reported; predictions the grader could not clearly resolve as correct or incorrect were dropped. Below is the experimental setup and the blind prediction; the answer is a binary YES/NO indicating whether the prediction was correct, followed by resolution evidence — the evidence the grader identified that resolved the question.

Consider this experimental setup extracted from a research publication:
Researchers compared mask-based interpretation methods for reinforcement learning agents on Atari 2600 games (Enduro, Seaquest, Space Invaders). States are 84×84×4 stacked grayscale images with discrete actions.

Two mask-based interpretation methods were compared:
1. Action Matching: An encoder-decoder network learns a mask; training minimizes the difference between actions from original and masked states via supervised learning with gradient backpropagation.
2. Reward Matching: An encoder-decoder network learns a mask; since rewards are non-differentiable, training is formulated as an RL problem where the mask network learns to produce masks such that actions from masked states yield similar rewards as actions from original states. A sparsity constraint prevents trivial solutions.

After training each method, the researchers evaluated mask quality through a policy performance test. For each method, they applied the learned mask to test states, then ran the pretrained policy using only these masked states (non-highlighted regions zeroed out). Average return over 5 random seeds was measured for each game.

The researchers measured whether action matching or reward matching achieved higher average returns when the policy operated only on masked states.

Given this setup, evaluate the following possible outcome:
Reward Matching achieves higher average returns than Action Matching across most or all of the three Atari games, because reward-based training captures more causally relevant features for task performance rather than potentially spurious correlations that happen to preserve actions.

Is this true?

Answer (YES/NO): YES